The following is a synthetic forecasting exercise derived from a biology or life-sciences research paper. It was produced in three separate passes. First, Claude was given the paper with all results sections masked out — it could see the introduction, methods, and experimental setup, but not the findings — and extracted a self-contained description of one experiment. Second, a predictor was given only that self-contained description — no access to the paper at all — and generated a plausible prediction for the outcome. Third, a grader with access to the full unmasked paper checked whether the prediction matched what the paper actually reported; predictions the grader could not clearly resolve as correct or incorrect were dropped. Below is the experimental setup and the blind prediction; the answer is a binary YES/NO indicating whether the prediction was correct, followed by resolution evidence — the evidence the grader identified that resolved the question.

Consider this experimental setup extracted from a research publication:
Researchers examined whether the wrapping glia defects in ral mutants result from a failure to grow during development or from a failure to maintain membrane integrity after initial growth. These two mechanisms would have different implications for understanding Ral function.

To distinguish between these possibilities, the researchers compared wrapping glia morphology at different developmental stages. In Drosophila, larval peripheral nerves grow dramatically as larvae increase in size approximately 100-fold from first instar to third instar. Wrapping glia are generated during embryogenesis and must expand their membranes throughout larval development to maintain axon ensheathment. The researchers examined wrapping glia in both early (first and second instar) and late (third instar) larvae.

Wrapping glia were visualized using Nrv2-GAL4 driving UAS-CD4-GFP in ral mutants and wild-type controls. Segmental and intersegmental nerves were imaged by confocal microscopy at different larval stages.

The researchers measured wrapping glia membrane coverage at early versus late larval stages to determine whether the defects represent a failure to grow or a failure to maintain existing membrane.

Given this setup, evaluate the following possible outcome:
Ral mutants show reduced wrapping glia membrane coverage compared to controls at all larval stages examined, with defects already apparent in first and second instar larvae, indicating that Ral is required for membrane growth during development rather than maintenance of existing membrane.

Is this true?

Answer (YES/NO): YES